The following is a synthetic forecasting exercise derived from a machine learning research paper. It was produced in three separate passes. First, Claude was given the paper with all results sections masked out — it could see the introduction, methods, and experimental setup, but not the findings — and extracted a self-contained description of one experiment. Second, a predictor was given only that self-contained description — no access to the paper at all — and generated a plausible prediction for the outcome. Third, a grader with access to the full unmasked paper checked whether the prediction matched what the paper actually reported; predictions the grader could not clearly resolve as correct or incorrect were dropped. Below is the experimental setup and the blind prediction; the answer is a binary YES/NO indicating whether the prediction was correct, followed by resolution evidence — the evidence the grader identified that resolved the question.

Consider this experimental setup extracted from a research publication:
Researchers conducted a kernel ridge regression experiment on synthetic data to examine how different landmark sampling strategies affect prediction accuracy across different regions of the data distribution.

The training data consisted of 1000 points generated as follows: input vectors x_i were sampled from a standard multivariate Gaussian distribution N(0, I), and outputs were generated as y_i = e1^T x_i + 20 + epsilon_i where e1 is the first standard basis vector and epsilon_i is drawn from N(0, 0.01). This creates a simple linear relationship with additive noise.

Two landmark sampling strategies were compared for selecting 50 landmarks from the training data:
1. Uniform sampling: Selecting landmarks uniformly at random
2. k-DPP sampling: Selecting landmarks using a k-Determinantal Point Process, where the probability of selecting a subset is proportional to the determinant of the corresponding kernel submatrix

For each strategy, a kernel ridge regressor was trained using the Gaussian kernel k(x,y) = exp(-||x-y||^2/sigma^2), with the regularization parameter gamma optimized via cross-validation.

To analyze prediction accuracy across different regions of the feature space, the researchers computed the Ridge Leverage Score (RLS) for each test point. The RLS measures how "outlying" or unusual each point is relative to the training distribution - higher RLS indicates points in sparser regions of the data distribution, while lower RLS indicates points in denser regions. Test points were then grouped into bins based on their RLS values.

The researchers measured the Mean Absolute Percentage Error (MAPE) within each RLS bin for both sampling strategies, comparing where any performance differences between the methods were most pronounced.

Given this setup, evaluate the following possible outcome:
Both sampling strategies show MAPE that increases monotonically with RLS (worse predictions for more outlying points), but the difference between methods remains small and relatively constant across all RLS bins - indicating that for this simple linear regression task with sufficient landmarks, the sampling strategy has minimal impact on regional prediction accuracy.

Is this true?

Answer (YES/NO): NO